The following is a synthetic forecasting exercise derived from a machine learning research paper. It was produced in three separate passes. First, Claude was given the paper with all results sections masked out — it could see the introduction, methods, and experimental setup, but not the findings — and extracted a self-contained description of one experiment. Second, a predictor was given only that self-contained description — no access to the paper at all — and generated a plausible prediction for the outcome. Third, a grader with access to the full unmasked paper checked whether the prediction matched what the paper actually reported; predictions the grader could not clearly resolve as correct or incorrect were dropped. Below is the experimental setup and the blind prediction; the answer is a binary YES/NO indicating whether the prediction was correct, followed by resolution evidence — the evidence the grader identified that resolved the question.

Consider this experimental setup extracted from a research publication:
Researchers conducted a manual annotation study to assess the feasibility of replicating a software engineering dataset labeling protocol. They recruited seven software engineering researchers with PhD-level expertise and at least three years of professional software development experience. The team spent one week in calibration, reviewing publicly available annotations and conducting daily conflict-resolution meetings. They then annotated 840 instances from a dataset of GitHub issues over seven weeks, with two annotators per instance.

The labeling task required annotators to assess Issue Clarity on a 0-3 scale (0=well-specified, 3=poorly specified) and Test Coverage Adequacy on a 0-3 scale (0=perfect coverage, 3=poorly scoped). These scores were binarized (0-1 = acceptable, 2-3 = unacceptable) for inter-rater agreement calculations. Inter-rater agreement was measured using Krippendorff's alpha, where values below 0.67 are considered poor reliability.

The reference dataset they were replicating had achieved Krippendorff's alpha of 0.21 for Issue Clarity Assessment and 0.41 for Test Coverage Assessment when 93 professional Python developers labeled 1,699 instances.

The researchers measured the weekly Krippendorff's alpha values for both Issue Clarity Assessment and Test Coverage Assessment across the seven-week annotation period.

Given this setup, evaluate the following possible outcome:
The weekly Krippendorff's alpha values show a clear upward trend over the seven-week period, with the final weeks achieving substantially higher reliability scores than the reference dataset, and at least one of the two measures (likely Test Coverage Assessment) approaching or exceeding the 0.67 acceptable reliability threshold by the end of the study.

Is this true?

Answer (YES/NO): NO